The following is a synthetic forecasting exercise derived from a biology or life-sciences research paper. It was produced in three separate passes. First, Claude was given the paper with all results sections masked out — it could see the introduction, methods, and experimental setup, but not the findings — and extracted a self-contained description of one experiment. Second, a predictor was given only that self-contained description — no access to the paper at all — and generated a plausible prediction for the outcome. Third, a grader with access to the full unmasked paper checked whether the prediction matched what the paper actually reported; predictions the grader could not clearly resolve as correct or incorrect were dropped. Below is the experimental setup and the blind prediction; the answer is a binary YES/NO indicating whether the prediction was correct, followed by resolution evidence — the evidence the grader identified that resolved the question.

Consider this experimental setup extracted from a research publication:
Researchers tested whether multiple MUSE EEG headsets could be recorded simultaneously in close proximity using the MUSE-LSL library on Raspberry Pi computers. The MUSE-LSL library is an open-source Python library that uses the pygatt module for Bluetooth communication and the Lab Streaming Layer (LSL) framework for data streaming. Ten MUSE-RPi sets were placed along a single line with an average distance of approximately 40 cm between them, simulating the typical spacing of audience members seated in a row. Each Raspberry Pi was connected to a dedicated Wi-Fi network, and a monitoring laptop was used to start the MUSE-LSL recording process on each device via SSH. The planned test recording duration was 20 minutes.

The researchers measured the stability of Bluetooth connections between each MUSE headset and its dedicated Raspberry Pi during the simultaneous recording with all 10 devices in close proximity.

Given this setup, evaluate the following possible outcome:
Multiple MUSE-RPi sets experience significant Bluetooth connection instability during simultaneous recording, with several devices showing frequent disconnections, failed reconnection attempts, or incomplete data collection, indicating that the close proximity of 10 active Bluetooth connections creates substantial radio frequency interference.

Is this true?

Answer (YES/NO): YES